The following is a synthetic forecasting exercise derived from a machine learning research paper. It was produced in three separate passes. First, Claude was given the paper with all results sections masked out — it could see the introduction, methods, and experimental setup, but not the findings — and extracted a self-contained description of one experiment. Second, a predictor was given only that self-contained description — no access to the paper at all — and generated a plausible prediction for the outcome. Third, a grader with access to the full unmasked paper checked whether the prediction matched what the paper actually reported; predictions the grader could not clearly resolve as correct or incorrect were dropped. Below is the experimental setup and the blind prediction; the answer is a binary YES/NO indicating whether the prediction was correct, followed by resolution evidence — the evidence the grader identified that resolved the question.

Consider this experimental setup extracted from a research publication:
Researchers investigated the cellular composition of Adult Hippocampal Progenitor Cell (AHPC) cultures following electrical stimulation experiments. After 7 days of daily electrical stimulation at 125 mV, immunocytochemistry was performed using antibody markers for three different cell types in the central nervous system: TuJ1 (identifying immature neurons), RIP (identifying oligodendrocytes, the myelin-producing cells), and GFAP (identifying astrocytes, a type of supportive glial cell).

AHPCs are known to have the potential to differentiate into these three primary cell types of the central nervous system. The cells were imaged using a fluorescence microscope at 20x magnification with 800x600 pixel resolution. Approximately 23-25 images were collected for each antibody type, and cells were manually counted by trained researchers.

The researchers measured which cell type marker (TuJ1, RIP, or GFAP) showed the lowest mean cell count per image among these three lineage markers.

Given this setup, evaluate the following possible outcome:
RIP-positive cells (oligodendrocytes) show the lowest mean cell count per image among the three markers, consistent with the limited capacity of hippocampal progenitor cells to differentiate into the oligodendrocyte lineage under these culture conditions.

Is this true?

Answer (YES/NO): NO